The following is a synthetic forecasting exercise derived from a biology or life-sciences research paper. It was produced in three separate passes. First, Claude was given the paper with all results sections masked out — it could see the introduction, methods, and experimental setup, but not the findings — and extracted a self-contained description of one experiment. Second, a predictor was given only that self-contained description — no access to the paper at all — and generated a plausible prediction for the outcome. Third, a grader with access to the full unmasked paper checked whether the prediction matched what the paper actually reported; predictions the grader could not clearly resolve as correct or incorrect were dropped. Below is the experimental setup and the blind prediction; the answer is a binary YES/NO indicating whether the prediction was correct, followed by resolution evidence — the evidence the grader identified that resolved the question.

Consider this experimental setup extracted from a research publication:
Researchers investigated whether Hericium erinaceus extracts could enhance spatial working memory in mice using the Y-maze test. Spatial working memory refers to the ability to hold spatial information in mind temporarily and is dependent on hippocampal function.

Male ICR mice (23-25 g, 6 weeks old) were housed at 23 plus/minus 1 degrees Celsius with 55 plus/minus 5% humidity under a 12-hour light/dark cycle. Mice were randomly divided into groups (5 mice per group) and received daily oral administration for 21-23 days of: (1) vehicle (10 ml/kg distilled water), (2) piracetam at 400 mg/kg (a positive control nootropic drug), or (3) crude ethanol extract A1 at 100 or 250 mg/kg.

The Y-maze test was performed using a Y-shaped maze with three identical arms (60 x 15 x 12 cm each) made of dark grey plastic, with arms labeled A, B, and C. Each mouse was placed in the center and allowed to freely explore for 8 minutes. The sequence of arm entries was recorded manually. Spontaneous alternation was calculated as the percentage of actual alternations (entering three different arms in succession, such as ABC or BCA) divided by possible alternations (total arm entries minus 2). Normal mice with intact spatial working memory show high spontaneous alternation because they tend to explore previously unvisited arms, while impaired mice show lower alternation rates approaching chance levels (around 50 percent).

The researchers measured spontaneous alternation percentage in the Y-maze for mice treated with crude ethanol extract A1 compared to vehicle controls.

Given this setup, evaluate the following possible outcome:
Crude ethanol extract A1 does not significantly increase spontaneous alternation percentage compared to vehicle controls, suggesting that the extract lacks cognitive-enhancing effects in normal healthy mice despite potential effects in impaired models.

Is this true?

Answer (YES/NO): YES